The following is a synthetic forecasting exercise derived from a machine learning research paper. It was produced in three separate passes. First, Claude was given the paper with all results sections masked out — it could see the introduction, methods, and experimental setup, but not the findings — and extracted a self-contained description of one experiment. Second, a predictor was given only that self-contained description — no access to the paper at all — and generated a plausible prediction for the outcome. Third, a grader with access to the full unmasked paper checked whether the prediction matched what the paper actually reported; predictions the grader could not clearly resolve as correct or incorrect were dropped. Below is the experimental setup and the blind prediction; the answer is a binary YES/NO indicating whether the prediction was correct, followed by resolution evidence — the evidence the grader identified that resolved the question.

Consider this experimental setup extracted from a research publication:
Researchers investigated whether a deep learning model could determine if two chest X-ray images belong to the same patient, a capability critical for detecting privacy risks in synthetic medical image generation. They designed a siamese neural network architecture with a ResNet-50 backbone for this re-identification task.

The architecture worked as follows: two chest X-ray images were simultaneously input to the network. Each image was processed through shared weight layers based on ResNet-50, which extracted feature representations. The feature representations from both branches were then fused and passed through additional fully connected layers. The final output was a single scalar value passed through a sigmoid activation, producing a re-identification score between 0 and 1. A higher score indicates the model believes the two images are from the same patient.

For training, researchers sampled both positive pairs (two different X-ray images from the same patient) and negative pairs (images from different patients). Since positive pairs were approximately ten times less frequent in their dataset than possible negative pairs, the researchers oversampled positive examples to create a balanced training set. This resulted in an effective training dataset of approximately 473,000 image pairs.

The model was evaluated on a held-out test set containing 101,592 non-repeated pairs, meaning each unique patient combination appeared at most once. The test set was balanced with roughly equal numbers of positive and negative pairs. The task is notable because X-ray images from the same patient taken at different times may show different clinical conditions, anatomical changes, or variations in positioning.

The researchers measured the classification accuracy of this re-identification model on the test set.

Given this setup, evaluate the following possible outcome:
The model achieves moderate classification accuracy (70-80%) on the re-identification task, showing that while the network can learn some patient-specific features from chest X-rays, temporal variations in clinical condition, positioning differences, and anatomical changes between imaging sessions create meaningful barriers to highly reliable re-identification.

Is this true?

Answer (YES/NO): NO